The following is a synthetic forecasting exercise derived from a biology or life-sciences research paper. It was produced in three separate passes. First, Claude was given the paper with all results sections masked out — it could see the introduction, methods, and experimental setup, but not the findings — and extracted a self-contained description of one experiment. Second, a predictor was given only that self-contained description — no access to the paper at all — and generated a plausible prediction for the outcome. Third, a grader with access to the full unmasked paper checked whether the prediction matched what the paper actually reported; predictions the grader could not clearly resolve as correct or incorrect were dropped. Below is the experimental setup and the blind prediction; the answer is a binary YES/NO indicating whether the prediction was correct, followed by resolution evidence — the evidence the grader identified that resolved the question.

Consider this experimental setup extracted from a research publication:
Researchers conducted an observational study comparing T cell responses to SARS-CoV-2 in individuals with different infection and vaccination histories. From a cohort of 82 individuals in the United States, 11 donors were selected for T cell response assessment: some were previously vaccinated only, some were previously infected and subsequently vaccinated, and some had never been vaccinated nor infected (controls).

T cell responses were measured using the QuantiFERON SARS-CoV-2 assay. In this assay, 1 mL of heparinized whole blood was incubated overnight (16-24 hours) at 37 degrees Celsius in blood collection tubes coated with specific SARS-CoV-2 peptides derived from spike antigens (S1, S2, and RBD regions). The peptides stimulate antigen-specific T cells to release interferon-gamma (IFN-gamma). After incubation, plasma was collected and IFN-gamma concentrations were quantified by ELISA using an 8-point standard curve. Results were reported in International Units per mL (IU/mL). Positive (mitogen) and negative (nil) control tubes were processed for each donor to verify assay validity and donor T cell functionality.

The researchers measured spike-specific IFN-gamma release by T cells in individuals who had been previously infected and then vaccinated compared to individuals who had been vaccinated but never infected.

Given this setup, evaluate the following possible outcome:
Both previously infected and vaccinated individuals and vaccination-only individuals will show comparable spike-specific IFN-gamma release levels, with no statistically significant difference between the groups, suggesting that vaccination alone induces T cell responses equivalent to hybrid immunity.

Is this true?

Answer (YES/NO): NO